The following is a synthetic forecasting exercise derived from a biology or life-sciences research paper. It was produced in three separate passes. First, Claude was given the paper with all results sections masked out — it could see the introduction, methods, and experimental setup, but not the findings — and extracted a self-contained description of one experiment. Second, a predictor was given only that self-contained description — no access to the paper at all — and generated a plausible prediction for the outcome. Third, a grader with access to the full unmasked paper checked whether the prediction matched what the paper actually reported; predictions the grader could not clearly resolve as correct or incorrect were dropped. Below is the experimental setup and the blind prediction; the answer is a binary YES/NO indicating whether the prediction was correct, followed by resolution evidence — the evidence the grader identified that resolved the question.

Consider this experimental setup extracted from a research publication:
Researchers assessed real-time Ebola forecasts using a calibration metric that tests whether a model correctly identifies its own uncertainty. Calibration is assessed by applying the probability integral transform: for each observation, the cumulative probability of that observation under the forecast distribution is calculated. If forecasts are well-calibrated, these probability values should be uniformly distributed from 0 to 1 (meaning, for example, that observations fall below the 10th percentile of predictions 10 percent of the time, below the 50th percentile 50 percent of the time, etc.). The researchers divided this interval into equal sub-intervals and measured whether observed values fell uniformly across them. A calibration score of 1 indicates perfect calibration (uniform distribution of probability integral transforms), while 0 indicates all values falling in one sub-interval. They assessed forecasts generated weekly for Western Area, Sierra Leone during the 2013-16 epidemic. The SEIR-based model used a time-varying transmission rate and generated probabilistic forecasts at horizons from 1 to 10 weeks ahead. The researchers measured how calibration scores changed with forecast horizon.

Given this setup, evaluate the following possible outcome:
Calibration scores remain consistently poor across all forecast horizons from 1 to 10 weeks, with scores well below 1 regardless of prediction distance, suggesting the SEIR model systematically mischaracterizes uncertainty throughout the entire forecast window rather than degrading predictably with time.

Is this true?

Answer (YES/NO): NO